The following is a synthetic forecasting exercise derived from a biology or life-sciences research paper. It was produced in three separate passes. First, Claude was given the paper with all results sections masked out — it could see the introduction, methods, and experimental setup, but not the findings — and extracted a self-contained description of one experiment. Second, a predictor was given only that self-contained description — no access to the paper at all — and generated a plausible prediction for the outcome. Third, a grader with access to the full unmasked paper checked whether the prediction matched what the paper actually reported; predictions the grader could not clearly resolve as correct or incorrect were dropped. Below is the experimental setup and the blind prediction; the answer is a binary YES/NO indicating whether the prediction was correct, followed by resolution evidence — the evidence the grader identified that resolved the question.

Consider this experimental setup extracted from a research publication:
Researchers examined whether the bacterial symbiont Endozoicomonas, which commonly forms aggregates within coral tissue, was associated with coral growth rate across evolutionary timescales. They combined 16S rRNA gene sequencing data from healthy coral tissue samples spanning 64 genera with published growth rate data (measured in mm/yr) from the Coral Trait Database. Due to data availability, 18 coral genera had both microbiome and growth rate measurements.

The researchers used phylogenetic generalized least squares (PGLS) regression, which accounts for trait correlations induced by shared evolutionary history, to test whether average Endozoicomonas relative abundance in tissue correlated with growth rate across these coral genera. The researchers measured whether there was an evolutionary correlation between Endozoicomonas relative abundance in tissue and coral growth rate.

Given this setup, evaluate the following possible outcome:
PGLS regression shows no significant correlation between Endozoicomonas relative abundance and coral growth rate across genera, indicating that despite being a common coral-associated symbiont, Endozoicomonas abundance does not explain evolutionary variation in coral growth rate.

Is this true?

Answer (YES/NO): NO